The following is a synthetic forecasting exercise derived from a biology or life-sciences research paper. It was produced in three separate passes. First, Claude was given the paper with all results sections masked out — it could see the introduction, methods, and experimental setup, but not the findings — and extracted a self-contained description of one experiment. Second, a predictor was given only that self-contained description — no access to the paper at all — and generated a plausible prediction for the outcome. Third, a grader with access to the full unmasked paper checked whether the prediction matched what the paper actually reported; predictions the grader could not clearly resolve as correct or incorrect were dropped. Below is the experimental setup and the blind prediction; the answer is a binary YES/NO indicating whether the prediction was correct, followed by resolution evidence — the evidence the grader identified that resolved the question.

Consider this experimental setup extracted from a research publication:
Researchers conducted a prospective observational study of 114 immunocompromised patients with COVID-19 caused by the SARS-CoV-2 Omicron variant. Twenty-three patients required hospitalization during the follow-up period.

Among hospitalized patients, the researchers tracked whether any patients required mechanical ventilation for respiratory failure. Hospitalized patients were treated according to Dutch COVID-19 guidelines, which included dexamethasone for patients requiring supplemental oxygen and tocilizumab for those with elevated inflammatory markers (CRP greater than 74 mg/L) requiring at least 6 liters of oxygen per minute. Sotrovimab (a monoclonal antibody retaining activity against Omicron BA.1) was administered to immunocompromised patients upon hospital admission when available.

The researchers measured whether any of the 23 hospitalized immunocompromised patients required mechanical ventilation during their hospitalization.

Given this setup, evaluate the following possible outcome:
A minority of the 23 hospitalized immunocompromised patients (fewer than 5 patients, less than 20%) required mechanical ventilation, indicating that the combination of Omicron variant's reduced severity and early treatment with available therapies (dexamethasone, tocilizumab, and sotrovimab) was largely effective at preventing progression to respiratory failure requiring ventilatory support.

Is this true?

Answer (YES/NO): NO